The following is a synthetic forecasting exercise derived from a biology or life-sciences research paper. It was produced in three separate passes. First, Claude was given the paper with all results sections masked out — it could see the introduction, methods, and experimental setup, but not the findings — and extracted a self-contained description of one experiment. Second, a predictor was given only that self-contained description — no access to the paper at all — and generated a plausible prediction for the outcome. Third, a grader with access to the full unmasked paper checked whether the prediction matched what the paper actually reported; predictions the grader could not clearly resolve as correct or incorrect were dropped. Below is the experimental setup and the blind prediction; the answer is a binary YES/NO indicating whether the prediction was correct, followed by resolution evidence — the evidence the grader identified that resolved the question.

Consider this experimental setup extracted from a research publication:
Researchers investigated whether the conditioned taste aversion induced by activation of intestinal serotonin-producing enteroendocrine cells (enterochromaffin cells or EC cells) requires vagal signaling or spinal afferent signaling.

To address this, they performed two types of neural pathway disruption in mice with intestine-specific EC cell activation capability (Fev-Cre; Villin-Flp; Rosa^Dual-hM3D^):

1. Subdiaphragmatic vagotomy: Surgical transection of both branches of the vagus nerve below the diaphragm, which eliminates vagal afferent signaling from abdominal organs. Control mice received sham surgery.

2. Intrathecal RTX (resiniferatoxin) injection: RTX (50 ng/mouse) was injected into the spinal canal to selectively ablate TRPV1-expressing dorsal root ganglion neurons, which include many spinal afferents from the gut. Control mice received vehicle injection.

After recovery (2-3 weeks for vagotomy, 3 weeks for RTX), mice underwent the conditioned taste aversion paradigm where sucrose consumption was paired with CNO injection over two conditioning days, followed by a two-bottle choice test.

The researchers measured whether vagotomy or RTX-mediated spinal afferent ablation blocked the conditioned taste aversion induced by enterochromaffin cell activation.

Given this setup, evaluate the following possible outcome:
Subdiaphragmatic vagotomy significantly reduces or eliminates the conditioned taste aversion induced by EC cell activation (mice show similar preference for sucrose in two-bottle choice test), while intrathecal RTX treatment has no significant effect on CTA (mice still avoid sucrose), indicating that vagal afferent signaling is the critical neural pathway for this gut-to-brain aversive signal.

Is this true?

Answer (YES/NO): NO